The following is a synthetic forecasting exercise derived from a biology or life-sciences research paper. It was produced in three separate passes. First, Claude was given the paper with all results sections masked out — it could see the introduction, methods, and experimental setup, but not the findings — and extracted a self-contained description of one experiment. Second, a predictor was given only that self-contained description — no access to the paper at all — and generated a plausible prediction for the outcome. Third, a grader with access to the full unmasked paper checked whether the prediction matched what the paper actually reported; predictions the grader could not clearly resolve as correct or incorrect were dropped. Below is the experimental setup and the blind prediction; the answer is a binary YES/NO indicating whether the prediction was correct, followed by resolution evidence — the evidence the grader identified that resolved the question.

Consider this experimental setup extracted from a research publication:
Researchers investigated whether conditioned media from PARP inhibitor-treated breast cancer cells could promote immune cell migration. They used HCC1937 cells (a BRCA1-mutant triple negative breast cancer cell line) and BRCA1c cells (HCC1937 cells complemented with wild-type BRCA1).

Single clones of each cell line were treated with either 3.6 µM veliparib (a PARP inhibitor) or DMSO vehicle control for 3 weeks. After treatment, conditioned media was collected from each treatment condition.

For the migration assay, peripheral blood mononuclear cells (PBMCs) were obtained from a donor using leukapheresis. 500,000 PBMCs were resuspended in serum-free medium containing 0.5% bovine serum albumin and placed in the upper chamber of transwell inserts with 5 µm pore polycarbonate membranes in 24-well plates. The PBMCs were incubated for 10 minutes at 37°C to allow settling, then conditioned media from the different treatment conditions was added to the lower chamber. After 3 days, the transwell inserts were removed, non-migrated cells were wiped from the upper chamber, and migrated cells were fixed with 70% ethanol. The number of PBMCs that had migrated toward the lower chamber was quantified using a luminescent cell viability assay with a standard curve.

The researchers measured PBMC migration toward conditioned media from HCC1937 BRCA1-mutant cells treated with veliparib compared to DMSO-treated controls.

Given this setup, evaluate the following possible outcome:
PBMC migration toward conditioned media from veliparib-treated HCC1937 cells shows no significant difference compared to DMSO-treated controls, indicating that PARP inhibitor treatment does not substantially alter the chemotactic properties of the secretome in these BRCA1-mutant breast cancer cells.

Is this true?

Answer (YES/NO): NO